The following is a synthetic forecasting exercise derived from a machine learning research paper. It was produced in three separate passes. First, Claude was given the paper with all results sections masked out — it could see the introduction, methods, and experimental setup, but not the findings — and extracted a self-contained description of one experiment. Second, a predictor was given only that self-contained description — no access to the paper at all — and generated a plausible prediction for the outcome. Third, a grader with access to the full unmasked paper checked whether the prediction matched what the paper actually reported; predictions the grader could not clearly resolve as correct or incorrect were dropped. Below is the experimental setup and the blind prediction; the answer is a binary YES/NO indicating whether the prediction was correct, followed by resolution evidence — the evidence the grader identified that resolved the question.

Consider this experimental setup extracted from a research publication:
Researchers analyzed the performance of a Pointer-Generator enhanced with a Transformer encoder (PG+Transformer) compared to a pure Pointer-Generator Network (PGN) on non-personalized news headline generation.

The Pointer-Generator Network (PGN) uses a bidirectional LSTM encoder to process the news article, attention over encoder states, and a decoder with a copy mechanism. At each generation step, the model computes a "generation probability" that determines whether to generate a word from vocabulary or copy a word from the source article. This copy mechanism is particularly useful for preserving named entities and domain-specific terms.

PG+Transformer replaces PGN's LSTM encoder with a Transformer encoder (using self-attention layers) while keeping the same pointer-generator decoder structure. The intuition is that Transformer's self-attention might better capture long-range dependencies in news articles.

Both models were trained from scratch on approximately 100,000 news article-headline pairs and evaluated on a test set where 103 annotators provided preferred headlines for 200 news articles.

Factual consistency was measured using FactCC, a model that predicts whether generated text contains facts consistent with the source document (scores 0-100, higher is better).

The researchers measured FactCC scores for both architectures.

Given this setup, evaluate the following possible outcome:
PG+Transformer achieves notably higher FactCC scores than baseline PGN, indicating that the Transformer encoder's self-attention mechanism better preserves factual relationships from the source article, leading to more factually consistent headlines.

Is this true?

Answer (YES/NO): NO